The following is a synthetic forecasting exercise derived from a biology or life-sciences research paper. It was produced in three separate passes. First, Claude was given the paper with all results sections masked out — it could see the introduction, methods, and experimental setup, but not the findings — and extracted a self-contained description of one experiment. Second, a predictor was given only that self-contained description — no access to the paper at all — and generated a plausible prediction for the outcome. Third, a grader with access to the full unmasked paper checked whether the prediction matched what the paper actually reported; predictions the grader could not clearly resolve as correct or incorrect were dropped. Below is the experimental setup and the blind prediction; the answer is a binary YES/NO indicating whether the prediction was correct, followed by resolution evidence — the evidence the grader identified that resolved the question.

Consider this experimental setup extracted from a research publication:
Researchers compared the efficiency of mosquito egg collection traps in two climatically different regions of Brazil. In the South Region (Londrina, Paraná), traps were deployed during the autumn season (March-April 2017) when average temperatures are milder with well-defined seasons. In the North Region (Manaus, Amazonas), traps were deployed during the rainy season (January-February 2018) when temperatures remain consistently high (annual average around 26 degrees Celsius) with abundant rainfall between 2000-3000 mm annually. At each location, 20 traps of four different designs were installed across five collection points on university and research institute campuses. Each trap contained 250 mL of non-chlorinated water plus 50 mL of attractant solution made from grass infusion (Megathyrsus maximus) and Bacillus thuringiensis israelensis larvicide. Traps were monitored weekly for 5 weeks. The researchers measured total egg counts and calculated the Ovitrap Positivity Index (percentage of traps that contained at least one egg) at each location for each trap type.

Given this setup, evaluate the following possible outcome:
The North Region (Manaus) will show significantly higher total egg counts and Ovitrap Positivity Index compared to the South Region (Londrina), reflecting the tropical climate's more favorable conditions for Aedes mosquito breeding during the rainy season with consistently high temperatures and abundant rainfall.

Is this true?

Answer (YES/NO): YES